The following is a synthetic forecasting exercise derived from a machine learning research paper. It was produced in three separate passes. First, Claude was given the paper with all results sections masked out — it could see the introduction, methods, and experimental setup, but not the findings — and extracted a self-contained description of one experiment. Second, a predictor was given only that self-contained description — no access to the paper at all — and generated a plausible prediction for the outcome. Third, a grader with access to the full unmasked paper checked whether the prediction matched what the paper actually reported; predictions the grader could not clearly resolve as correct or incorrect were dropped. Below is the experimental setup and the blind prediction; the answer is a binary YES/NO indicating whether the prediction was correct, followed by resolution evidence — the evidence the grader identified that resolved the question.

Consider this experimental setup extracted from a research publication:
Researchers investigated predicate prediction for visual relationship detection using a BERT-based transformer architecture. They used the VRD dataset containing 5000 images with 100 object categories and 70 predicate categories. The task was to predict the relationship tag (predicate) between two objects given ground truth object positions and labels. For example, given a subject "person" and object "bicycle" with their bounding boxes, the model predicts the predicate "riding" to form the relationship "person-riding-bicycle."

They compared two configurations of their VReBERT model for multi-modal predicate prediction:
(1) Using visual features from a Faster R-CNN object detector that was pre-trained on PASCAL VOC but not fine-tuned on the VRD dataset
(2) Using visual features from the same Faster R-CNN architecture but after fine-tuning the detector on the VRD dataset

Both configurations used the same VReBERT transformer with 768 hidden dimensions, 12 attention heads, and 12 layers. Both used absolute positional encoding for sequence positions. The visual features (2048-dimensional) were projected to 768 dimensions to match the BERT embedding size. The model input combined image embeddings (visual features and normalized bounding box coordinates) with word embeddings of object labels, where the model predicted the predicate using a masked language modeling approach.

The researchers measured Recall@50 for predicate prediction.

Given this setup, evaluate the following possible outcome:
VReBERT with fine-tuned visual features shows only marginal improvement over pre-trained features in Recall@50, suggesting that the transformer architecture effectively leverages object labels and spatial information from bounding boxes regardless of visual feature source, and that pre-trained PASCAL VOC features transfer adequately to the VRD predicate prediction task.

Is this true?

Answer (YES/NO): NO